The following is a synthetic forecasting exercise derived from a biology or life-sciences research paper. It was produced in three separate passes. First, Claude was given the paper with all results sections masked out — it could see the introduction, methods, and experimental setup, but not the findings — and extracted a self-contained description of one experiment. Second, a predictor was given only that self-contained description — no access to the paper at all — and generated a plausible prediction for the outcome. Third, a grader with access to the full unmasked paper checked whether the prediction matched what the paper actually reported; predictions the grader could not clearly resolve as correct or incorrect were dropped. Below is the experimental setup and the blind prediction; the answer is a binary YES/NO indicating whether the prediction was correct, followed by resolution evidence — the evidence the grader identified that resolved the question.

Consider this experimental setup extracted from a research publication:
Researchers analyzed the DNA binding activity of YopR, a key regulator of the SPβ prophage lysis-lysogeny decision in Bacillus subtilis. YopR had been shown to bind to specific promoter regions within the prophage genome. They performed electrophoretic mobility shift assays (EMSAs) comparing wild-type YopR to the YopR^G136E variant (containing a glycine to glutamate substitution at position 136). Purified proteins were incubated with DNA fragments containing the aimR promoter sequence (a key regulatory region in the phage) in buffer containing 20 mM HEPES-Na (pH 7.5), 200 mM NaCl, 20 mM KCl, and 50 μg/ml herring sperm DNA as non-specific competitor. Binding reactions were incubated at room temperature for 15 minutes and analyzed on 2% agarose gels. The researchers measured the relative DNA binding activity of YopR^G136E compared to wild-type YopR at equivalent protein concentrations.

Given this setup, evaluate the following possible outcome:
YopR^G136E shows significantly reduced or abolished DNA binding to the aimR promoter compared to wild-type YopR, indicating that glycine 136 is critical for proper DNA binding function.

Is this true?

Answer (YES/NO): YES